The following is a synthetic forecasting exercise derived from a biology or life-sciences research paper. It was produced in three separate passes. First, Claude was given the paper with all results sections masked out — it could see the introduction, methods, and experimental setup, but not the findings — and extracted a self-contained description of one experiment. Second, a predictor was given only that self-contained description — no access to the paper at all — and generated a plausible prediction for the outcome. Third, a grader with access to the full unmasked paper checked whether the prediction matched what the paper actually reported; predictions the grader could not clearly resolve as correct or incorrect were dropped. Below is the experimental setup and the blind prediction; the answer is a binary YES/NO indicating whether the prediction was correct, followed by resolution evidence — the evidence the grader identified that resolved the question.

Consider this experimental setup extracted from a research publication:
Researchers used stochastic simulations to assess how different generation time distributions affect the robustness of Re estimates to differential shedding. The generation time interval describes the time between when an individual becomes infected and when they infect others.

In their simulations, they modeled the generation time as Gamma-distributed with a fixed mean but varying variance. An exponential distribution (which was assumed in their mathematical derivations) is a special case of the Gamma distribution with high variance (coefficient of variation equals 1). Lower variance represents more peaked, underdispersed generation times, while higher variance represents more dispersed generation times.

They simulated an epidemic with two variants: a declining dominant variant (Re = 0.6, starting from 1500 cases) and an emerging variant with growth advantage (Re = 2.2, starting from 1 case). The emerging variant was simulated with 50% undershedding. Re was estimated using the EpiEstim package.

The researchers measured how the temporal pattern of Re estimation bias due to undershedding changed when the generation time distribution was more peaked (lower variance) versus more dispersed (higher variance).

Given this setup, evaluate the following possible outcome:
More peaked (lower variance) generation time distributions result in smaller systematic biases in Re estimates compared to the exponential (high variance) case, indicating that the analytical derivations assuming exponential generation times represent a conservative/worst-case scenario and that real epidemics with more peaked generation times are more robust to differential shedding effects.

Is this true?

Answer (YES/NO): NO